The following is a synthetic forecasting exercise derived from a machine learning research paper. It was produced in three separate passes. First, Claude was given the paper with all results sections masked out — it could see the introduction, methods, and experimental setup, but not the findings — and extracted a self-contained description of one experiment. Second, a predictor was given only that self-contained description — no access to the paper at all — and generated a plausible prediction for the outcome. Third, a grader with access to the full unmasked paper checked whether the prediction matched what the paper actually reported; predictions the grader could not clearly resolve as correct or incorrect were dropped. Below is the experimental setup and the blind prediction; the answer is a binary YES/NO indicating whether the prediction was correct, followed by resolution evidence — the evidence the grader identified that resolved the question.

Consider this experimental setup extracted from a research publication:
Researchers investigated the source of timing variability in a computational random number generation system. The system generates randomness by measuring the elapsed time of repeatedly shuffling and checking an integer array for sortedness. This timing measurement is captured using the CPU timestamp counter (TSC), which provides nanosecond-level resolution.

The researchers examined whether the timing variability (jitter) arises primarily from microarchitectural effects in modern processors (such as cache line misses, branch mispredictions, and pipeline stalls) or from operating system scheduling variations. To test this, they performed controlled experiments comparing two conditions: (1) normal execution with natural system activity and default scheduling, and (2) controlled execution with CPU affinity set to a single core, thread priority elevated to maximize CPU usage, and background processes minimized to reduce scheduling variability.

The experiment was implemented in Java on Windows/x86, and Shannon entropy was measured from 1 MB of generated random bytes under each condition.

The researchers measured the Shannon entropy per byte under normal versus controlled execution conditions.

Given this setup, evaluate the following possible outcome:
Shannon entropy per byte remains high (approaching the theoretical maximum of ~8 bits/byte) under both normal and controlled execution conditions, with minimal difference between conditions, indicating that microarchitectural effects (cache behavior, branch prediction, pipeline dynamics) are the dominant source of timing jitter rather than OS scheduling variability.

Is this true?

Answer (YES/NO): YES